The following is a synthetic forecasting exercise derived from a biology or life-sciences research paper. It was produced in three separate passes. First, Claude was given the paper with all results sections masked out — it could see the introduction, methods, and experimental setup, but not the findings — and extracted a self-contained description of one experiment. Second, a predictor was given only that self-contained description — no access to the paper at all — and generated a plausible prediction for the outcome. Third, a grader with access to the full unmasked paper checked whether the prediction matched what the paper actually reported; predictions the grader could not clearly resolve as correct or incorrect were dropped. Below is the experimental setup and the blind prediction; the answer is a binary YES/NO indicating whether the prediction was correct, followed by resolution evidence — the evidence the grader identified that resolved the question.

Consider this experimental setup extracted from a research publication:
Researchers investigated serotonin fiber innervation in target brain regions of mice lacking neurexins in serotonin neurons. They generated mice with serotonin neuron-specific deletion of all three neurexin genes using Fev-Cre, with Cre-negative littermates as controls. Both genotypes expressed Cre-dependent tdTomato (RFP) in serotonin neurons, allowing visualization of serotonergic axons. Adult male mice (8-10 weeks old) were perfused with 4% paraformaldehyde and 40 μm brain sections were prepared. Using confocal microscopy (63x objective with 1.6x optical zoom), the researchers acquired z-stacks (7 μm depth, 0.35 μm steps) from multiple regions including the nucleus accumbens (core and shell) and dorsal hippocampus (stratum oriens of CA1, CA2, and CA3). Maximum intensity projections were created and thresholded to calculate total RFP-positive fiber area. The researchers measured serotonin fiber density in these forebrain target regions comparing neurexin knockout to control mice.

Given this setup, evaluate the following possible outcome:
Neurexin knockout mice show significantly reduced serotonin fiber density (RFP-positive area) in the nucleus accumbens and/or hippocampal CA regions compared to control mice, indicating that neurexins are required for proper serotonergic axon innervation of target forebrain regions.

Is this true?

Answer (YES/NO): YES